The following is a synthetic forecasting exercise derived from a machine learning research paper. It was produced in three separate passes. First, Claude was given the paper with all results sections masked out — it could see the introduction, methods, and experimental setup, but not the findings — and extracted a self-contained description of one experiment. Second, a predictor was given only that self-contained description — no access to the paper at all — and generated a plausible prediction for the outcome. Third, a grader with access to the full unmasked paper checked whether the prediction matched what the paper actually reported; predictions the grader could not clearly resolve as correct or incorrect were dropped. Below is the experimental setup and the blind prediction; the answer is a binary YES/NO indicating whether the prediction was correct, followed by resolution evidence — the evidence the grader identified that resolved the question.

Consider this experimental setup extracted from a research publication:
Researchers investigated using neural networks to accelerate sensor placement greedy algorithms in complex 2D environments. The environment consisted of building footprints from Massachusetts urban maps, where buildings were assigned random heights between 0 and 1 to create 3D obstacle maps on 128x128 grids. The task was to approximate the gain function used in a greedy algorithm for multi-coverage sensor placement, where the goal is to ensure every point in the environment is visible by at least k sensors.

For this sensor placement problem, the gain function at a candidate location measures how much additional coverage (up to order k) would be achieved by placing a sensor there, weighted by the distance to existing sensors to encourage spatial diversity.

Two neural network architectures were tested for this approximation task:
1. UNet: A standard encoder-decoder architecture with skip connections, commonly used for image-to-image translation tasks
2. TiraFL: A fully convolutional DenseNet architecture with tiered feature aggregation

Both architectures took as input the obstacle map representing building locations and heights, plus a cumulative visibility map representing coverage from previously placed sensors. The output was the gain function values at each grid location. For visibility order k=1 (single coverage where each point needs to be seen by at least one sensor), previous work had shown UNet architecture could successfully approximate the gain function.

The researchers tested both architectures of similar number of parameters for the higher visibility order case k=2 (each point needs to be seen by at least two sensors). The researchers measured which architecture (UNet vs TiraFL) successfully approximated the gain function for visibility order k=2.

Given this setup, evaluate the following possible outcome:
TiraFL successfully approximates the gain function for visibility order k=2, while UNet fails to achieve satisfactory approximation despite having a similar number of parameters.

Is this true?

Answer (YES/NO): YES